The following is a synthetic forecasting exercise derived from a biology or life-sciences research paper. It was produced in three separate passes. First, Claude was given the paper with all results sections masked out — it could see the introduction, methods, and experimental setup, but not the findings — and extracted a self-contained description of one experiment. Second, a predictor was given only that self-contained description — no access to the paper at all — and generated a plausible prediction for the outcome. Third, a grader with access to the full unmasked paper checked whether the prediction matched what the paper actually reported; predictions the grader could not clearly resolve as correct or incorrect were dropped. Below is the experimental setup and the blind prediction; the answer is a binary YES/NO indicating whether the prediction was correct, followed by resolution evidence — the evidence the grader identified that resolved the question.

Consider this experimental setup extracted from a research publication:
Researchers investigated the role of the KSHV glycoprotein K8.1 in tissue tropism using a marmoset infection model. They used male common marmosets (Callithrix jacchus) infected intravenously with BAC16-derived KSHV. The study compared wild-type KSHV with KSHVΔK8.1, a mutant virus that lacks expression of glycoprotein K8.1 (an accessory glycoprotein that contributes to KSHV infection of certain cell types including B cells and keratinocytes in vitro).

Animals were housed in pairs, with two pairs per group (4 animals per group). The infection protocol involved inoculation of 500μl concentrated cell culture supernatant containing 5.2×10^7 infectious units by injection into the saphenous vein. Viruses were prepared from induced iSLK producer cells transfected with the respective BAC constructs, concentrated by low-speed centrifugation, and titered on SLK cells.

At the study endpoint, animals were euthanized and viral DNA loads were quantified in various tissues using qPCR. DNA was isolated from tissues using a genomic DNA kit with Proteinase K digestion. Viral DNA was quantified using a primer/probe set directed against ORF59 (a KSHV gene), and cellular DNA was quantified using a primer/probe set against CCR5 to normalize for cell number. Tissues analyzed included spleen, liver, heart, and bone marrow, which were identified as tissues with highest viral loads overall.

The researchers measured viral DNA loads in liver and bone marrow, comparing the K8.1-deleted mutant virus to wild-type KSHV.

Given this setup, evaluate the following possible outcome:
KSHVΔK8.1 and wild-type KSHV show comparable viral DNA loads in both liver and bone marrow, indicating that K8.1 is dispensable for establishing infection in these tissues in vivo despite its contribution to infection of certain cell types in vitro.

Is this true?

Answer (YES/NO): NO